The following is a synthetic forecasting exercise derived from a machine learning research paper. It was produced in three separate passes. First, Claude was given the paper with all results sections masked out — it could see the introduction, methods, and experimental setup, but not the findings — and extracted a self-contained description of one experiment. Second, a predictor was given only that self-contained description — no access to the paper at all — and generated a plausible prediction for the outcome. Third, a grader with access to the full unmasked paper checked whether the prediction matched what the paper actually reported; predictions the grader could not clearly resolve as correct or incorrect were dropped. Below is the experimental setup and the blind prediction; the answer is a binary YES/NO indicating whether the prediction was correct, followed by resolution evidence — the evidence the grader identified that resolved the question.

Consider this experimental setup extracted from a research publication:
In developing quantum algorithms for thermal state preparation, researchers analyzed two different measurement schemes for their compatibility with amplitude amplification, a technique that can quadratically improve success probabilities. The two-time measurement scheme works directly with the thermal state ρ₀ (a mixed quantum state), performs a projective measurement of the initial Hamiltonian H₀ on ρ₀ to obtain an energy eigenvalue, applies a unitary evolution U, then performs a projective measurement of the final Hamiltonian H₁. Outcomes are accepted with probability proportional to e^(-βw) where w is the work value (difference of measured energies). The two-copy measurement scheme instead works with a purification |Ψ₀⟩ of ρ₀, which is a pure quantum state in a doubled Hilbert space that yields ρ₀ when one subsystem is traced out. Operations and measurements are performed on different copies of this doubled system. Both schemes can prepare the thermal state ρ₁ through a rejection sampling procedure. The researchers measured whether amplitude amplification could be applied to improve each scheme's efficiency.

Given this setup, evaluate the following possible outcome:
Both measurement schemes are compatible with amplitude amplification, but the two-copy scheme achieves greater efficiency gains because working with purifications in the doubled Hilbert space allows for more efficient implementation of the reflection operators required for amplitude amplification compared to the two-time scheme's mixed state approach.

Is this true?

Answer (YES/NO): NO